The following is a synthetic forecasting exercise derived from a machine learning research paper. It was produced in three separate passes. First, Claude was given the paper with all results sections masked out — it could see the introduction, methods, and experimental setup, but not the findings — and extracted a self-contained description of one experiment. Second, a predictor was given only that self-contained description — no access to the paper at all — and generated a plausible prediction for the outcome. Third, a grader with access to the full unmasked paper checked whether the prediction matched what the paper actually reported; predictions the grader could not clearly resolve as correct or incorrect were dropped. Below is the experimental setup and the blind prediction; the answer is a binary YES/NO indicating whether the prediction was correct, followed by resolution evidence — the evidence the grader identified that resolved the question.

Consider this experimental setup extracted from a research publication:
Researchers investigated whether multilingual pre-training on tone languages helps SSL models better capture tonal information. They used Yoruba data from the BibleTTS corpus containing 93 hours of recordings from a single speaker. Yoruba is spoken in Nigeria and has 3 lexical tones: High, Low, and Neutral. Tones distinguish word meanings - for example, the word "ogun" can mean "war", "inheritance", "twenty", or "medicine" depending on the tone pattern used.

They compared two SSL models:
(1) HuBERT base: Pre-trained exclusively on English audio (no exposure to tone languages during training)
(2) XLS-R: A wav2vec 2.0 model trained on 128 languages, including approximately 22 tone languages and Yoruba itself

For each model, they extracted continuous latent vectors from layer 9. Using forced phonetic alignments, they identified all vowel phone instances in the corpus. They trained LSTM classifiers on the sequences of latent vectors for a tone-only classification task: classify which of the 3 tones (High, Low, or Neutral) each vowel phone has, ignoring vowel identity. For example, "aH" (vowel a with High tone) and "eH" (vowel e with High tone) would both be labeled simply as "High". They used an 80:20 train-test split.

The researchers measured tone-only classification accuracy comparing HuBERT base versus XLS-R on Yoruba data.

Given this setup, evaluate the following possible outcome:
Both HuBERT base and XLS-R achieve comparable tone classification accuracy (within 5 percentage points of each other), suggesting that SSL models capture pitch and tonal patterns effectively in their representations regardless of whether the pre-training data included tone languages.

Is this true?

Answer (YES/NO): YES